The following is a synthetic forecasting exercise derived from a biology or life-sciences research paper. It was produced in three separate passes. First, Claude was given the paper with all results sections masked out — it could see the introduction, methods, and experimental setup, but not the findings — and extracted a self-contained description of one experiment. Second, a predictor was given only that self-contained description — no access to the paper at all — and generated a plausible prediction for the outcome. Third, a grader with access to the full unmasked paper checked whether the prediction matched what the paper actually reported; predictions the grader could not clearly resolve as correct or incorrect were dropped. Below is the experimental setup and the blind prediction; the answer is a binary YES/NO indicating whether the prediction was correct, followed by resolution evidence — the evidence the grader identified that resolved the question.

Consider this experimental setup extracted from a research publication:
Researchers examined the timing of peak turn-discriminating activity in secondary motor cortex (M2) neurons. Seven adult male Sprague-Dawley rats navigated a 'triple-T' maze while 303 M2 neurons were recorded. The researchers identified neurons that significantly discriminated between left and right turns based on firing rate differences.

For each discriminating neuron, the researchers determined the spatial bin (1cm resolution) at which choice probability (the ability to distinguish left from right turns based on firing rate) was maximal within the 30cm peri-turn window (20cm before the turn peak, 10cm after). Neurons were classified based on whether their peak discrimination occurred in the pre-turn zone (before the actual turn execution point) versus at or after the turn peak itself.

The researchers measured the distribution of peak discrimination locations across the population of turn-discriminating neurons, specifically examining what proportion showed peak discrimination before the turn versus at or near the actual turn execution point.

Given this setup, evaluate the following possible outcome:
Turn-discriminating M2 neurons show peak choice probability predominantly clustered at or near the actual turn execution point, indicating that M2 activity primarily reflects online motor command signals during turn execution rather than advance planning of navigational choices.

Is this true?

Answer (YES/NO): NO